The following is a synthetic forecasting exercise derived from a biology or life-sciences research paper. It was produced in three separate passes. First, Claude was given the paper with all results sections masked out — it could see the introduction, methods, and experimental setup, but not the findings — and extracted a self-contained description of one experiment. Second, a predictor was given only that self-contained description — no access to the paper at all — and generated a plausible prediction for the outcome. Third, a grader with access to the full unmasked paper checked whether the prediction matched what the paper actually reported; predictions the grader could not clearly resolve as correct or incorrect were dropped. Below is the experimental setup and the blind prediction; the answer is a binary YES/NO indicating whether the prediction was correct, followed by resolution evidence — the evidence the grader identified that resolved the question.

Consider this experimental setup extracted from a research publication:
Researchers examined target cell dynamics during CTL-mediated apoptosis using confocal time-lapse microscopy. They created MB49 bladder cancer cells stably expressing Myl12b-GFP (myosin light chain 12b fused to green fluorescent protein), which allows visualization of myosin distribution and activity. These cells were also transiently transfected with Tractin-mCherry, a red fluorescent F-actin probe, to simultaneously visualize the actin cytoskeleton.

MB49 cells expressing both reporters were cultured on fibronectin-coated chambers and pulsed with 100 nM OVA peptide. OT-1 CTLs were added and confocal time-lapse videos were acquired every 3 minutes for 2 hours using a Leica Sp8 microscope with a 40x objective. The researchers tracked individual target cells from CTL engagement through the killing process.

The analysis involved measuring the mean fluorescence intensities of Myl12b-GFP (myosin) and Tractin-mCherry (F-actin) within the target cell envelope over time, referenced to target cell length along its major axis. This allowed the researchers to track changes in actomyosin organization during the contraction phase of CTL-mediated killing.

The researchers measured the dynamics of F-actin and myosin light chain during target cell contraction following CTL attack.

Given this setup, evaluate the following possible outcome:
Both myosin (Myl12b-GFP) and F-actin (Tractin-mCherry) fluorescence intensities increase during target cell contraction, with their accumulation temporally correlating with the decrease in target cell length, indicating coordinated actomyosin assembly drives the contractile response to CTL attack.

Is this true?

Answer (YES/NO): YES